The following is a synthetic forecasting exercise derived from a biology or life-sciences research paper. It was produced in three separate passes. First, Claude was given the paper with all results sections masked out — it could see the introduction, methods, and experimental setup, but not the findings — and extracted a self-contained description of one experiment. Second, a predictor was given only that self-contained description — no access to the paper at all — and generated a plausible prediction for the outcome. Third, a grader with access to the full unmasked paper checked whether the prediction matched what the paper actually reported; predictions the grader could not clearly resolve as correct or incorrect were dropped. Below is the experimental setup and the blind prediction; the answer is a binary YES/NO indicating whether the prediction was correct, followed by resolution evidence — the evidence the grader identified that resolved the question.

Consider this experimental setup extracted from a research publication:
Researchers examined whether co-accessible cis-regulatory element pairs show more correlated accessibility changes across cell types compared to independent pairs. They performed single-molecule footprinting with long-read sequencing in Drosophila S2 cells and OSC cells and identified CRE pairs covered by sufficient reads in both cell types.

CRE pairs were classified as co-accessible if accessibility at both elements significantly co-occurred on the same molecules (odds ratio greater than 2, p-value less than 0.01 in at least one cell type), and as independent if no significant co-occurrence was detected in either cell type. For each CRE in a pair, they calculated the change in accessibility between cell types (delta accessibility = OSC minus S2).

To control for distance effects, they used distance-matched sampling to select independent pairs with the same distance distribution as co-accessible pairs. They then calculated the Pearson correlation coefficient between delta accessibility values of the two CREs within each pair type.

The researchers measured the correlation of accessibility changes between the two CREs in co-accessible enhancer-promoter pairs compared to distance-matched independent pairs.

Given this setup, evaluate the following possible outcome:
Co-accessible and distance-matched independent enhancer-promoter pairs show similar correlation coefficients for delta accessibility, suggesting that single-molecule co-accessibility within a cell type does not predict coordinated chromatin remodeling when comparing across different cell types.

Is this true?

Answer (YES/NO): NO